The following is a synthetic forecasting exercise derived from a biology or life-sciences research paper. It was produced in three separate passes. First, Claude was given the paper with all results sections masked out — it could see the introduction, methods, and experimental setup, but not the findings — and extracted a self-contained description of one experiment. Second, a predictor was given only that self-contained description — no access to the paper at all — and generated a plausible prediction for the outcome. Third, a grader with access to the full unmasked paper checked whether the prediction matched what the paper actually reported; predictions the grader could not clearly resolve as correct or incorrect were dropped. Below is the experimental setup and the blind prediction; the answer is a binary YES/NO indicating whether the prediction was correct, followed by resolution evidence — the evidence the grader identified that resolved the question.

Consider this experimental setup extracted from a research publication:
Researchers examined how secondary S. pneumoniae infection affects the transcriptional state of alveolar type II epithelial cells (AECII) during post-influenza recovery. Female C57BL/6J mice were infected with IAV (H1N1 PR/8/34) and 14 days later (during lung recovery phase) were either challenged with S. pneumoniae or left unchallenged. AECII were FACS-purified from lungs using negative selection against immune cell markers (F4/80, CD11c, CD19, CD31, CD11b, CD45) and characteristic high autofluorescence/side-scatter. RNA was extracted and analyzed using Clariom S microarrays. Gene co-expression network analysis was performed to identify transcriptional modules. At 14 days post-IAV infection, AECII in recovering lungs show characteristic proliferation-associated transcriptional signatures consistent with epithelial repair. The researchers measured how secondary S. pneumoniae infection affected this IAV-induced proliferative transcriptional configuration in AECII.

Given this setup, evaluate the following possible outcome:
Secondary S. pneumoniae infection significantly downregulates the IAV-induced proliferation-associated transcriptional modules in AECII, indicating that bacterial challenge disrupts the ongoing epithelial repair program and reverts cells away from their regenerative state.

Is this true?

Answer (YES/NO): YES